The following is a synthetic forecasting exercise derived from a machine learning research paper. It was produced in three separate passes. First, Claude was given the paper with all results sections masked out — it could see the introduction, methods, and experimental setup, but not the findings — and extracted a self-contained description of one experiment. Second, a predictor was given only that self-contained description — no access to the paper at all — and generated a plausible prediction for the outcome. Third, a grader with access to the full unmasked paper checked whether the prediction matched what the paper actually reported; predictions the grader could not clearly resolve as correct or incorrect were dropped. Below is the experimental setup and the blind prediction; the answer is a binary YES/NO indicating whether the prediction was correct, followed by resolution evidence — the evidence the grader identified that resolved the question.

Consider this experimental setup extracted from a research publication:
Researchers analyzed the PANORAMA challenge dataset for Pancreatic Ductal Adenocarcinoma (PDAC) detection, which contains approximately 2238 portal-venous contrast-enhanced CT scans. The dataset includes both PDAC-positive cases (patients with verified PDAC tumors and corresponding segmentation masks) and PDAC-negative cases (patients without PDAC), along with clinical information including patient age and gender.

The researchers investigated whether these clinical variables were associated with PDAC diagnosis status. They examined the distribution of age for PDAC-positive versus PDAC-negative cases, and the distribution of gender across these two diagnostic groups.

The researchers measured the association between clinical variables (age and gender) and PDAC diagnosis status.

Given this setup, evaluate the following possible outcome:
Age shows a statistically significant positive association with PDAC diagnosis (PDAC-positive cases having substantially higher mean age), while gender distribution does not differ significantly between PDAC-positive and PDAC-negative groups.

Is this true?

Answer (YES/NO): NO